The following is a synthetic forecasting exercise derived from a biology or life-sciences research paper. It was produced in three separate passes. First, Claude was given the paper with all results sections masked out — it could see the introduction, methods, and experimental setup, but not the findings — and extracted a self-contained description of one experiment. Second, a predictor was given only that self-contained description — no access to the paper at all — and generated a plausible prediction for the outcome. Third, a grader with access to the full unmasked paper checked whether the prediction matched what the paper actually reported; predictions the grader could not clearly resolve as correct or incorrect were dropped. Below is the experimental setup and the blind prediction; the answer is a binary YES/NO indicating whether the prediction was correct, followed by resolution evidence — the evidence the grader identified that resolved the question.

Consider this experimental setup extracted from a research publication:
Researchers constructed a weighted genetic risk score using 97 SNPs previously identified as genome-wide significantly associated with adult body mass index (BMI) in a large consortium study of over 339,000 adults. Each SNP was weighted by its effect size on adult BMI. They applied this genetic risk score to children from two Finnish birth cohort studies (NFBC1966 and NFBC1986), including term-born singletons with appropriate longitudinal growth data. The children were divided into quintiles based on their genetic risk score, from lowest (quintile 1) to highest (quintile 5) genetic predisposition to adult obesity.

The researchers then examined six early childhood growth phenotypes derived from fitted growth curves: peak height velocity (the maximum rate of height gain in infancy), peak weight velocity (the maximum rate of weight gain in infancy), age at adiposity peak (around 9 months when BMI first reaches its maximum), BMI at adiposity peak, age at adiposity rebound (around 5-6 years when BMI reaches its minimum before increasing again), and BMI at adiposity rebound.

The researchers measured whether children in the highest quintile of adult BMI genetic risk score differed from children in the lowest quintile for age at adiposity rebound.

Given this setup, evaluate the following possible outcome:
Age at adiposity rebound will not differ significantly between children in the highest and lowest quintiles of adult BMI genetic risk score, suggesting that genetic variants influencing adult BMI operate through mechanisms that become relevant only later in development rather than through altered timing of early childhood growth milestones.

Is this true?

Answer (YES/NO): NO